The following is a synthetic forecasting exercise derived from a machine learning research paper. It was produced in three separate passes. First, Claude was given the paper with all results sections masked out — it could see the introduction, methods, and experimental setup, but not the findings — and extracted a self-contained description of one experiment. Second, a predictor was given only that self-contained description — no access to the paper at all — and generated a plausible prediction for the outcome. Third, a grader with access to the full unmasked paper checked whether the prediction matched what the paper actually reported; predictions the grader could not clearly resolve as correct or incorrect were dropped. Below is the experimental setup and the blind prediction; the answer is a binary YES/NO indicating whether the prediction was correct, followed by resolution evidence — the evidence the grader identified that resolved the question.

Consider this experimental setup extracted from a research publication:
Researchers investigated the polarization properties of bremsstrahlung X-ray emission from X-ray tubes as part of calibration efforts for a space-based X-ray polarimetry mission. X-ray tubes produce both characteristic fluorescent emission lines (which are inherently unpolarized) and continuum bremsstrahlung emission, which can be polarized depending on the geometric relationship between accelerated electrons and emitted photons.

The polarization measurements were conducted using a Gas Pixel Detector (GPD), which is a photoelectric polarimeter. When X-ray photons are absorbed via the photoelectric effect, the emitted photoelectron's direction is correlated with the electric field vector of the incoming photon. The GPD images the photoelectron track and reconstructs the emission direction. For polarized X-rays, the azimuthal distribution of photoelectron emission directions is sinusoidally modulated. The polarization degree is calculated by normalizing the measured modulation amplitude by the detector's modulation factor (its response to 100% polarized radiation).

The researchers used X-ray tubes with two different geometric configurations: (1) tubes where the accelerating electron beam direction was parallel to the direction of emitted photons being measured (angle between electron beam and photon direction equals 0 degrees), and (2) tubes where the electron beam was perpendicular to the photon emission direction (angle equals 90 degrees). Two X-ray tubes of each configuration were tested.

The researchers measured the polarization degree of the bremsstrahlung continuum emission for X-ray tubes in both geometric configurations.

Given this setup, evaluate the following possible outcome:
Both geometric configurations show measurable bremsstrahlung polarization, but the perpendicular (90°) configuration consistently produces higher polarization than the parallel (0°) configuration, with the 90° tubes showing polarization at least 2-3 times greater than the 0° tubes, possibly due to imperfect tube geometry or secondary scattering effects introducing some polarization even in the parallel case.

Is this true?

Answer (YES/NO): NO